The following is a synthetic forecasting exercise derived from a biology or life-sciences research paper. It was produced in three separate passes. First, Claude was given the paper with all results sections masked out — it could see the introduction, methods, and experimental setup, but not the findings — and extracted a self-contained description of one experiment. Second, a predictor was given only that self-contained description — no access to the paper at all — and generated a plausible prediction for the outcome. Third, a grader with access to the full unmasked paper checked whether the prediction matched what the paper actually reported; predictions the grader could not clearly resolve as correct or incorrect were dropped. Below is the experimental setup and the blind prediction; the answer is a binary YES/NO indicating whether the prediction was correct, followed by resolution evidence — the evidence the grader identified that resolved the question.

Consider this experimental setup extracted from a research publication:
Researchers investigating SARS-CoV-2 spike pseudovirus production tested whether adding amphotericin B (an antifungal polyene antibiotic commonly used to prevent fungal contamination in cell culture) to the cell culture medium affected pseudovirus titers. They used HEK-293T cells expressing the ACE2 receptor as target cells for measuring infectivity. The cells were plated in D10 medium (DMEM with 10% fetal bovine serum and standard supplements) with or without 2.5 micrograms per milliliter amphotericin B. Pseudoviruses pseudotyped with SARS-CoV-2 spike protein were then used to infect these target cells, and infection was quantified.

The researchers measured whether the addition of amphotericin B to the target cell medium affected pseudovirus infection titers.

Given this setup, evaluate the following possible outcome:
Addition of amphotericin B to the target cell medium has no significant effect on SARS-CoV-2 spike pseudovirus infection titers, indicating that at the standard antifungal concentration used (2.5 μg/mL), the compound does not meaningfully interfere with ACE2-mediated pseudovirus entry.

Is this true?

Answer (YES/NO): NO